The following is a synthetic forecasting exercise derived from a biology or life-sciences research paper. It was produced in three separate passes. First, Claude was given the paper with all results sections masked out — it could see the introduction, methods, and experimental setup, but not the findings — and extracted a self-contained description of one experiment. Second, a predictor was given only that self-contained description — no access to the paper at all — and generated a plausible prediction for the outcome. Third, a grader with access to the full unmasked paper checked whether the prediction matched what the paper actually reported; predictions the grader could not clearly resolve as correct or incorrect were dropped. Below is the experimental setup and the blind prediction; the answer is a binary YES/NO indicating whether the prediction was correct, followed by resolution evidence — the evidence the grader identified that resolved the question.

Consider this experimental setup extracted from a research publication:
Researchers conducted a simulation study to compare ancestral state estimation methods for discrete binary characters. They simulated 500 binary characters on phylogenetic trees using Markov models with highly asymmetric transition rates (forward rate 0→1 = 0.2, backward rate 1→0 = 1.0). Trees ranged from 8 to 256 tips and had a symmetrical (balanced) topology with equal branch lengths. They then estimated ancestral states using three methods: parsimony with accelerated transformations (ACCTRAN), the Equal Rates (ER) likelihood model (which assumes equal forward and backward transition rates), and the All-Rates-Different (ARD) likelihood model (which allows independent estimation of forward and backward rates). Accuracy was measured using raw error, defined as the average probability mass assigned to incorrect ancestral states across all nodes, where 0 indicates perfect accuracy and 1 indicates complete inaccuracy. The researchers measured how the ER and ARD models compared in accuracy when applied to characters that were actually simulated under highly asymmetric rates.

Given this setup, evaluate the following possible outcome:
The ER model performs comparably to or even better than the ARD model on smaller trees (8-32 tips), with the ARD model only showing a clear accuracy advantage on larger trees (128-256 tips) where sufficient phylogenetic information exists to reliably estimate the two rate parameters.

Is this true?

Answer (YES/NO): NO